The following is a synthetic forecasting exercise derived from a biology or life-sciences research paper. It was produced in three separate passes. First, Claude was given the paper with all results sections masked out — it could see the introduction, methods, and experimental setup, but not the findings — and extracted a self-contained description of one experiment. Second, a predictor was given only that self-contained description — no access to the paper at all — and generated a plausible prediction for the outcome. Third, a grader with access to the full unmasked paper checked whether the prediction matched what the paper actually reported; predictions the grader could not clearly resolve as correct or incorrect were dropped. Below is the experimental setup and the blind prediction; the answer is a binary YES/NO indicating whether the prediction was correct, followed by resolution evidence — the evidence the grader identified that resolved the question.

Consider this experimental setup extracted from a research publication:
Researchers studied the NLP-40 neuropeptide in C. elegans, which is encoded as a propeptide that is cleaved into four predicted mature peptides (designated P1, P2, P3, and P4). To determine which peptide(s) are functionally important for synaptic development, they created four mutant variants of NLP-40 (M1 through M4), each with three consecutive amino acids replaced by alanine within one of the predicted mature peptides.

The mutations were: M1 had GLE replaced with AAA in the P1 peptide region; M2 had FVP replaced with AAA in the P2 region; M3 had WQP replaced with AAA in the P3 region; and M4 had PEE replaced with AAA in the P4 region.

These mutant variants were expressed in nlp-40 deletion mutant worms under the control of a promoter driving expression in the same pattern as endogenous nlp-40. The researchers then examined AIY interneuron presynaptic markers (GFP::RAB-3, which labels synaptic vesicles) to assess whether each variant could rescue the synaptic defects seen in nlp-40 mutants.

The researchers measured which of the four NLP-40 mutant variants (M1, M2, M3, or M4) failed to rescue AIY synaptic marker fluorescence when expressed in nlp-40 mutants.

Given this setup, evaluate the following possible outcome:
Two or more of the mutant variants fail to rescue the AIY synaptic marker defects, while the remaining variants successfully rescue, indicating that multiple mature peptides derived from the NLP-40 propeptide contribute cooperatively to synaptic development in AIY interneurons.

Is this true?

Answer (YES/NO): NO